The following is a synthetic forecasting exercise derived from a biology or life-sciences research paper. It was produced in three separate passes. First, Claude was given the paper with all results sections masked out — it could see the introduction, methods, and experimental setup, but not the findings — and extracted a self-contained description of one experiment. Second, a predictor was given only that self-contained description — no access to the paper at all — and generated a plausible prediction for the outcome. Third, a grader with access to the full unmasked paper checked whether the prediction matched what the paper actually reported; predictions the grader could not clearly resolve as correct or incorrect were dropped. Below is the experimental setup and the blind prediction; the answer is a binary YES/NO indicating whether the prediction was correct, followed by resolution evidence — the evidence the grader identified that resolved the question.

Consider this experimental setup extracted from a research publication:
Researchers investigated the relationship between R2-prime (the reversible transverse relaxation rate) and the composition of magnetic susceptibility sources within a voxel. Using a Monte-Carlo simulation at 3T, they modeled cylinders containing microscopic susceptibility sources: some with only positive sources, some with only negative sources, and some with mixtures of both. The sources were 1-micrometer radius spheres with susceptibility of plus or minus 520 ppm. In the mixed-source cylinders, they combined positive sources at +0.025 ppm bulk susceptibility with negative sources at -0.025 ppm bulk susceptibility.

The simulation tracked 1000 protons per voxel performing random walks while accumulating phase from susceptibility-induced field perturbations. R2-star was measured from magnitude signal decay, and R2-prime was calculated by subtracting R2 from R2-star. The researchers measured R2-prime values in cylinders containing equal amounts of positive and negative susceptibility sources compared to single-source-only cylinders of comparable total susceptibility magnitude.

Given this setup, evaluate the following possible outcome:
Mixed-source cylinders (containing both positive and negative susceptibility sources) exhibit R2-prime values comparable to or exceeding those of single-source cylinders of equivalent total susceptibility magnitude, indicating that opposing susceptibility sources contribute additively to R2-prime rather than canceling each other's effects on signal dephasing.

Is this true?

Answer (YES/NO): YES